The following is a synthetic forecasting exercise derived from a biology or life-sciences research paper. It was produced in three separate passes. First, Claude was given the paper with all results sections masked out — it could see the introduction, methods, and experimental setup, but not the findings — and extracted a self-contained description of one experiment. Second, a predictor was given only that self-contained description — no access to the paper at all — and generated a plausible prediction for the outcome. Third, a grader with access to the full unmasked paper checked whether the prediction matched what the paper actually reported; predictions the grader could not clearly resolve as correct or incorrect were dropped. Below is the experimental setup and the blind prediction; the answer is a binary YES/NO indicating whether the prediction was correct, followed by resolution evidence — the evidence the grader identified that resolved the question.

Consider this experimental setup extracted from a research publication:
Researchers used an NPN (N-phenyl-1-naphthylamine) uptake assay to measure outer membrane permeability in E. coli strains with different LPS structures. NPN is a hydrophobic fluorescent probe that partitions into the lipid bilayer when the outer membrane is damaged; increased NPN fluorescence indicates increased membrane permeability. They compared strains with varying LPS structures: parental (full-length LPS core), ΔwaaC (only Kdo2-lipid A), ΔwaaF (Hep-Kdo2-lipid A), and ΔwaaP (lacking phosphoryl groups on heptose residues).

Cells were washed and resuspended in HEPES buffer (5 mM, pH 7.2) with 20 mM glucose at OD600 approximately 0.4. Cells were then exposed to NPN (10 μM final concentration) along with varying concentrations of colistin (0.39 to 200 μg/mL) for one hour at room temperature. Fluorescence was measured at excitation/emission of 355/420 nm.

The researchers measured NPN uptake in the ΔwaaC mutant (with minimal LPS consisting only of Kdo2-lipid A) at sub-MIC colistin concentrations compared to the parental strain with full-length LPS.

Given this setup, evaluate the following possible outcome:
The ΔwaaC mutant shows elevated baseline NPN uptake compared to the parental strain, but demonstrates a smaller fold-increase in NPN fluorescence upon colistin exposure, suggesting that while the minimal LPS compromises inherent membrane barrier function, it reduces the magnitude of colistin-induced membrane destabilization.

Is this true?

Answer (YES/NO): NO